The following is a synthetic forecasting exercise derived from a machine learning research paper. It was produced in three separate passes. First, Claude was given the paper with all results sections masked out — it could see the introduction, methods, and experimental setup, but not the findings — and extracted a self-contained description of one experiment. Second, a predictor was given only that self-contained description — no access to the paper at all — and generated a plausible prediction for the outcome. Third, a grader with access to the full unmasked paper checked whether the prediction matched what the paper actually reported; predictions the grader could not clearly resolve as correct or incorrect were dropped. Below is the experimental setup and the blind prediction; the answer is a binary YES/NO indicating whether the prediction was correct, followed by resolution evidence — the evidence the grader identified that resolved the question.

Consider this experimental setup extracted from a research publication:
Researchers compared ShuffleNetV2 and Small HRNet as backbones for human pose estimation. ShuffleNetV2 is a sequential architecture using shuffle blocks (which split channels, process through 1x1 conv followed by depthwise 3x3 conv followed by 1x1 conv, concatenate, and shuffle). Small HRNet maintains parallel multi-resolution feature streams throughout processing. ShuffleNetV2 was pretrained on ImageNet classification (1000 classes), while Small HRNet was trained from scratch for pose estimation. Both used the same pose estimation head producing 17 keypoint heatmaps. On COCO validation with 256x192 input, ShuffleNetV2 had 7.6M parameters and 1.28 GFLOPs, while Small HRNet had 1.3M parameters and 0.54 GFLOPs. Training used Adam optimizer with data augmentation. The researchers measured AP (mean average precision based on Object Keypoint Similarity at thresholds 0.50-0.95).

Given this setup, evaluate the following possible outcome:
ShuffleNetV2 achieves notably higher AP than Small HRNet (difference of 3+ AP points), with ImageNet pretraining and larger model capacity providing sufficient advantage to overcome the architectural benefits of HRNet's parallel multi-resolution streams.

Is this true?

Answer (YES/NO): YES